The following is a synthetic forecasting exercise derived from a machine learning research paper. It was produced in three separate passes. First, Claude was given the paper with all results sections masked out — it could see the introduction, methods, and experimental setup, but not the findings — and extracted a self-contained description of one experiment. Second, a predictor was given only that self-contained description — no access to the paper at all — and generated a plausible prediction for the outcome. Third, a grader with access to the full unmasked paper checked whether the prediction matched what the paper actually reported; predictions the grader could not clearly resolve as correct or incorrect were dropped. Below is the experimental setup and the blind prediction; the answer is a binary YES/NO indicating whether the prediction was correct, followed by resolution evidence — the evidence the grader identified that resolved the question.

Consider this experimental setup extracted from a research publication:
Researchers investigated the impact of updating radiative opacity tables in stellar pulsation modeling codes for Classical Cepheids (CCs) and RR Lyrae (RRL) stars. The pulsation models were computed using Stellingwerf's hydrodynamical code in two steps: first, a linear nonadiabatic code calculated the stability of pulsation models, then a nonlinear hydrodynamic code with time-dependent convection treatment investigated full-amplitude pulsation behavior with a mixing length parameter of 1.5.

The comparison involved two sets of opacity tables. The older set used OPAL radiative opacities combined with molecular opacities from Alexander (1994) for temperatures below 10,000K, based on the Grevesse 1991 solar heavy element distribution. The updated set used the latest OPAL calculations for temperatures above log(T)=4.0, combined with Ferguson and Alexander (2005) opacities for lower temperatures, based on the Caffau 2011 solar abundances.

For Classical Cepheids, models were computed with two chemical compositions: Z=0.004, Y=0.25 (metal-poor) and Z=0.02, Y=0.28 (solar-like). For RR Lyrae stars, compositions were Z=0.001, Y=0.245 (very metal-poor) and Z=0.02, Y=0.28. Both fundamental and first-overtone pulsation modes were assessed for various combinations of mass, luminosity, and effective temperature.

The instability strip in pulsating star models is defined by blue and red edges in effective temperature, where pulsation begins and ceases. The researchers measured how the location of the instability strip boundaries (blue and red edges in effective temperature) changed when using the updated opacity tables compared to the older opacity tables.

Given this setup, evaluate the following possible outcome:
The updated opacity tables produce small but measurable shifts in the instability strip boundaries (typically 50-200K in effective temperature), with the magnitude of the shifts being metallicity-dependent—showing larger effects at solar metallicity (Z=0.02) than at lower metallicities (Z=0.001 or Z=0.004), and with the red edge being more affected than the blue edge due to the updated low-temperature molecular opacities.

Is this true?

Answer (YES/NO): NO